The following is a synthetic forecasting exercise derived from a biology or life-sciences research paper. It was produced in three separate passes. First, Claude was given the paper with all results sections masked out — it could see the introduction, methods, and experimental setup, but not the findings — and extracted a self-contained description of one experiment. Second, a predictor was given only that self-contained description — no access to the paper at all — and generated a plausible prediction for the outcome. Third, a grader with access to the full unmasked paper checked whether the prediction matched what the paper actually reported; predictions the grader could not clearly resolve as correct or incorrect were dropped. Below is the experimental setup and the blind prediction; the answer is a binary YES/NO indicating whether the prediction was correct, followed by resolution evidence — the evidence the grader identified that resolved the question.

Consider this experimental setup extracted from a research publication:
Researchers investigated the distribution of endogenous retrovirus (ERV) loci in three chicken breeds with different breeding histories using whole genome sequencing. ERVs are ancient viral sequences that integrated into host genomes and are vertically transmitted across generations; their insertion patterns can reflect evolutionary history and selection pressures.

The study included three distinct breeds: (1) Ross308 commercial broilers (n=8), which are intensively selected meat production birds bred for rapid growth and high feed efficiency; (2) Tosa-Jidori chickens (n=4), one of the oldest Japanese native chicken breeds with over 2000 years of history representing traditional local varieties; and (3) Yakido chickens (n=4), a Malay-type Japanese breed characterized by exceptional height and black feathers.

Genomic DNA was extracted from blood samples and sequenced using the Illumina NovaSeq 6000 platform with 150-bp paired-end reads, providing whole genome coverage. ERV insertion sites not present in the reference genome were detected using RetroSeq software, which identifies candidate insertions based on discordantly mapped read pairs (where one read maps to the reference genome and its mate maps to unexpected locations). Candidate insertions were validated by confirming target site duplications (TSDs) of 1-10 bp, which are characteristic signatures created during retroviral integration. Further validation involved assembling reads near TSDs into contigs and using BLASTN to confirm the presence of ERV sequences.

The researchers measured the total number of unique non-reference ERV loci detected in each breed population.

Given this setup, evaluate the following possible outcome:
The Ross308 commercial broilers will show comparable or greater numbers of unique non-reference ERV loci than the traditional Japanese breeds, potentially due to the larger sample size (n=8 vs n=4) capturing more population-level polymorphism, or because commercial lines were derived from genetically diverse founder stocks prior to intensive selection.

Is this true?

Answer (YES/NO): YES